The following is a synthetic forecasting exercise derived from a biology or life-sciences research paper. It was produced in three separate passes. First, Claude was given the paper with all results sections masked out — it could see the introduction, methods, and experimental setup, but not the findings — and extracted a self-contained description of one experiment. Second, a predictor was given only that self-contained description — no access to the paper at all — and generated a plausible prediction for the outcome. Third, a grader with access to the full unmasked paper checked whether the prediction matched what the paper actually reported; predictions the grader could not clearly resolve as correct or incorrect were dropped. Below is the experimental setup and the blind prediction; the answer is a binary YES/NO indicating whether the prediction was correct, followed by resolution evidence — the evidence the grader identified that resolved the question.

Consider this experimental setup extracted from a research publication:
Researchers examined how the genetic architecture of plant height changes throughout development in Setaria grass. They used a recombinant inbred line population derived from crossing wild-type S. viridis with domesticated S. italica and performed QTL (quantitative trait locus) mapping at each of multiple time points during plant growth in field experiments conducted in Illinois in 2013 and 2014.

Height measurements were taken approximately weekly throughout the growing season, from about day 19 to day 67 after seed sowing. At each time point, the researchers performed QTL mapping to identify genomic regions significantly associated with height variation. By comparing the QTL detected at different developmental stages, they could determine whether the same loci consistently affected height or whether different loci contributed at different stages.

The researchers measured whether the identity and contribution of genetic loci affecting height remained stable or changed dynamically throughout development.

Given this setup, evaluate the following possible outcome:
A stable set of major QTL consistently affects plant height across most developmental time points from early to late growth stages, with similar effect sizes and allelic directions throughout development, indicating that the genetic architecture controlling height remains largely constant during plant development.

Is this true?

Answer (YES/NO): NO